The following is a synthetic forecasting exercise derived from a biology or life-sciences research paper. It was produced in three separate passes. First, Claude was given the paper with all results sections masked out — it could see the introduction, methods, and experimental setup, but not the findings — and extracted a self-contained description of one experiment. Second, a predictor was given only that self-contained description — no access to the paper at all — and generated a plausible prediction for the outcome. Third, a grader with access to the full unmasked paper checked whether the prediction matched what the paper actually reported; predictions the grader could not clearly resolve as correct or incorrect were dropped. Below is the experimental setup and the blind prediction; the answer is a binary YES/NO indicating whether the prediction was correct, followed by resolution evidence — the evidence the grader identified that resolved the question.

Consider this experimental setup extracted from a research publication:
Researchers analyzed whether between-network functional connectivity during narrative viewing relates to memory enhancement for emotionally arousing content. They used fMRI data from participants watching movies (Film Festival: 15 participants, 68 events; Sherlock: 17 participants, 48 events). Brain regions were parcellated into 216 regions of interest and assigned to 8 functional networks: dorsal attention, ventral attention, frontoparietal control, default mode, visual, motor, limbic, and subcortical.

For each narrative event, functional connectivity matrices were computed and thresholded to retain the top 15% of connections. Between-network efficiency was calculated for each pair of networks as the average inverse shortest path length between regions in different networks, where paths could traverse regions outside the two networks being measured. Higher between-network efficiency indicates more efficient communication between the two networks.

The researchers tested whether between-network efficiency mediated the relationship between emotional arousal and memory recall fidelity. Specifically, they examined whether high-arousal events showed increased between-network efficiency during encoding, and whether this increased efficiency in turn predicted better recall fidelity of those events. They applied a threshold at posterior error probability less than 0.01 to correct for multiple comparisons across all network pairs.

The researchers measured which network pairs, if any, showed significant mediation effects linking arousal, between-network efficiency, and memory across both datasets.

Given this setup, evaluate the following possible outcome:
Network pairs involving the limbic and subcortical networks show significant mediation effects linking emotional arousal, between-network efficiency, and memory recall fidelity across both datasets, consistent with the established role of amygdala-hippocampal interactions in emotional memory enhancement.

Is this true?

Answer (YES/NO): NO